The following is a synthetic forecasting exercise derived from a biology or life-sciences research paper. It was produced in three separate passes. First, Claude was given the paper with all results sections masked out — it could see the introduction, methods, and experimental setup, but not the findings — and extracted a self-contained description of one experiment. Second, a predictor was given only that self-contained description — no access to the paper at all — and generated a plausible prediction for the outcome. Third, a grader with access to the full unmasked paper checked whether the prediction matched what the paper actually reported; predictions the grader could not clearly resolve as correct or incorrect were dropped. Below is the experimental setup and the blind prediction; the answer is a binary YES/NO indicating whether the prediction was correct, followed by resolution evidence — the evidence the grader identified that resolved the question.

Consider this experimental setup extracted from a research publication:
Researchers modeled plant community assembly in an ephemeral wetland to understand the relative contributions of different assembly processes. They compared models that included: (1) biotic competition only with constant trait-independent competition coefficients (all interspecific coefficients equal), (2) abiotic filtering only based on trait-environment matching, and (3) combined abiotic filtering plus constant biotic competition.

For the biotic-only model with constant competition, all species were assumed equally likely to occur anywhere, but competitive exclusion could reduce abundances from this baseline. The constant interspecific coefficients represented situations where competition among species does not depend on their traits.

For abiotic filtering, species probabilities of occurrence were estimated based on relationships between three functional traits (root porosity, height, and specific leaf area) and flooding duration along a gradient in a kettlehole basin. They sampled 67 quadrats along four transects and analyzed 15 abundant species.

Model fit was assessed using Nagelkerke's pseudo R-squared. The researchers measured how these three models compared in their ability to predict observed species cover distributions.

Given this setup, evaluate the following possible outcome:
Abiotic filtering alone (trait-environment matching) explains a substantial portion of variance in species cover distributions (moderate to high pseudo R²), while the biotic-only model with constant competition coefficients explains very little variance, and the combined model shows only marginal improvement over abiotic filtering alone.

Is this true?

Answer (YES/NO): NO